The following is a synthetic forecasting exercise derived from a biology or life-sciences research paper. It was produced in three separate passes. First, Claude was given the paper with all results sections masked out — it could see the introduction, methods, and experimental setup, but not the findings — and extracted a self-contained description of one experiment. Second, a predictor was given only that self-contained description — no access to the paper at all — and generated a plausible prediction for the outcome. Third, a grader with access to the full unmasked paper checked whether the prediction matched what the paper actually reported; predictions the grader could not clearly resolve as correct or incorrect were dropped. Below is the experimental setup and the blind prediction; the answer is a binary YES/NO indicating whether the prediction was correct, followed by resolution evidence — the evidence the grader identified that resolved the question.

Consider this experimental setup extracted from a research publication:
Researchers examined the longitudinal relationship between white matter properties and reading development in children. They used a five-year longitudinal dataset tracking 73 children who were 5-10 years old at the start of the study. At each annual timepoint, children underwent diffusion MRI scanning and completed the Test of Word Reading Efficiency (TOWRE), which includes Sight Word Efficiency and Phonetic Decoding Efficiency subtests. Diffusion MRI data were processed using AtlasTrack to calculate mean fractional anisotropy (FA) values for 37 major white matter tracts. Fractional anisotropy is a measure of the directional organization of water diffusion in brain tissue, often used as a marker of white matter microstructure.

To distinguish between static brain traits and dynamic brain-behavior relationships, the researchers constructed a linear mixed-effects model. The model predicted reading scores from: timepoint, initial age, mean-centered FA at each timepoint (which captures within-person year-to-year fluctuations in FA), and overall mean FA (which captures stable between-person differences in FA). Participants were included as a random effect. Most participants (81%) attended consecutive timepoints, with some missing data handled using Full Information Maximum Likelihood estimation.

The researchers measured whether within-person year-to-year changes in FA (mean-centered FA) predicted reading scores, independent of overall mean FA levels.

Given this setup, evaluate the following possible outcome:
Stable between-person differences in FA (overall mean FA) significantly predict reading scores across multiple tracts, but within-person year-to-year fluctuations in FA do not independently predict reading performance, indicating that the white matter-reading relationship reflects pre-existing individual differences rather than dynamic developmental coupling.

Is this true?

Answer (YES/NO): NO